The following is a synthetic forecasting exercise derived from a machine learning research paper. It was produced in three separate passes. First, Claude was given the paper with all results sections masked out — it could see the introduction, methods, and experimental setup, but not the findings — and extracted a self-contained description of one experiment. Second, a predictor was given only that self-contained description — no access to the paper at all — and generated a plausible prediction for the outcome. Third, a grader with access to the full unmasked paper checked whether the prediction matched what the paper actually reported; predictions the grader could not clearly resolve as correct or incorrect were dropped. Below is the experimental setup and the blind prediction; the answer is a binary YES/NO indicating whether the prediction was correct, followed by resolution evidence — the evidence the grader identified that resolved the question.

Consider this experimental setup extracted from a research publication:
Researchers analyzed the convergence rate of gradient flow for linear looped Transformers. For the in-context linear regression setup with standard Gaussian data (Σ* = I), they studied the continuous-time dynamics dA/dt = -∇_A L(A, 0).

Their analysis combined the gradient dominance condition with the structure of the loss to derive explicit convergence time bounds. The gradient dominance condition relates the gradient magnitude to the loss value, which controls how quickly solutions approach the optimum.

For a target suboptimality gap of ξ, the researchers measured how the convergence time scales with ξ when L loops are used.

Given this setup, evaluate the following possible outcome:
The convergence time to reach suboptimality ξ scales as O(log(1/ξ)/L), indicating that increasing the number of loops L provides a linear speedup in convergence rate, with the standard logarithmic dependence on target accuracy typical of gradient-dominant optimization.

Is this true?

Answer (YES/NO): NO